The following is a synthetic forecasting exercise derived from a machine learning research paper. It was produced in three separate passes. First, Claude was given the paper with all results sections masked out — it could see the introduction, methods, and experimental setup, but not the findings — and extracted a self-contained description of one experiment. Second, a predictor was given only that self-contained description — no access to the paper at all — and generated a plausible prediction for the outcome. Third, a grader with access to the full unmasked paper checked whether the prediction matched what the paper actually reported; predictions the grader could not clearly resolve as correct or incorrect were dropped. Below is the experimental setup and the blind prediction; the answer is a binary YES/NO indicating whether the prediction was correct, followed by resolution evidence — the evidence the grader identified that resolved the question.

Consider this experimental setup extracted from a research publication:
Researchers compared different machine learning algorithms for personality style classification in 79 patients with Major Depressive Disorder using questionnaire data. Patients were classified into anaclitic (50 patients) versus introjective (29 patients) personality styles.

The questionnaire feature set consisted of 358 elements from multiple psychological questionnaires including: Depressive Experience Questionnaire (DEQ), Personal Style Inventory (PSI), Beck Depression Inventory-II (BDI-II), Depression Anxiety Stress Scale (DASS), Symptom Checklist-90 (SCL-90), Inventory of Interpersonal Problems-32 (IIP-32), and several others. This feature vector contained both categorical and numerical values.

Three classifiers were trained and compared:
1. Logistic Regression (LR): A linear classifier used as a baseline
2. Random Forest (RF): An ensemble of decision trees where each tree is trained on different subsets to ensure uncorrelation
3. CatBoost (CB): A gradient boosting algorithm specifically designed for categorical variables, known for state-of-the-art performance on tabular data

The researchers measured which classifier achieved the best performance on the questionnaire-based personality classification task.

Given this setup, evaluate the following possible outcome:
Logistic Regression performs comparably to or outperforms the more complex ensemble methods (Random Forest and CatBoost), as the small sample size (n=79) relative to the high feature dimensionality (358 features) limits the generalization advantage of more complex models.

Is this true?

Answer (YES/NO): YES